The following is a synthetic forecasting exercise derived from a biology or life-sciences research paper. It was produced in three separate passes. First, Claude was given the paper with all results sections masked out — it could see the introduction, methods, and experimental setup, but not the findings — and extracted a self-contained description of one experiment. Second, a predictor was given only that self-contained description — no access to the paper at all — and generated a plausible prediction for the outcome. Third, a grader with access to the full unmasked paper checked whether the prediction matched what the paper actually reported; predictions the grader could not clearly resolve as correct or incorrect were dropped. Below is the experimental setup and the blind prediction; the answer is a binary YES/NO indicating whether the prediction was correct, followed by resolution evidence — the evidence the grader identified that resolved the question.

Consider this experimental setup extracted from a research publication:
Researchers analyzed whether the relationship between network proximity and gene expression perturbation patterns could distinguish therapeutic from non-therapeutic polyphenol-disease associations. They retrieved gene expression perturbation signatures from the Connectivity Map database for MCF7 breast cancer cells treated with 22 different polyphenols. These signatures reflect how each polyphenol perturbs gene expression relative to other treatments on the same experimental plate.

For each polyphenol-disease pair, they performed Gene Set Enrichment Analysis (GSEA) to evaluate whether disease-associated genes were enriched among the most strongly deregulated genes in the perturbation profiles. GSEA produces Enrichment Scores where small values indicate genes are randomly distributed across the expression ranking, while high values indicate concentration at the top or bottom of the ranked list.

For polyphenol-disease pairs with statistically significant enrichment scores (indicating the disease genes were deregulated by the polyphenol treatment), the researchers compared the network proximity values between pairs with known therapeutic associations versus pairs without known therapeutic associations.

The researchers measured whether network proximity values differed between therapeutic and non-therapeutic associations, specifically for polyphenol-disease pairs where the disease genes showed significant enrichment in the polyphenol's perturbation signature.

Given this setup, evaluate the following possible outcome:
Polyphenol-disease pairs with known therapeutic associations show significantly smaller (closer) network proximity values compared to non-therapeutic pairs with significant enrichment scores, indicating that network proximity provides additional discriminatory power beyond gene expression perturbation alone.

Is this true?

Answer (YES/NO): YES